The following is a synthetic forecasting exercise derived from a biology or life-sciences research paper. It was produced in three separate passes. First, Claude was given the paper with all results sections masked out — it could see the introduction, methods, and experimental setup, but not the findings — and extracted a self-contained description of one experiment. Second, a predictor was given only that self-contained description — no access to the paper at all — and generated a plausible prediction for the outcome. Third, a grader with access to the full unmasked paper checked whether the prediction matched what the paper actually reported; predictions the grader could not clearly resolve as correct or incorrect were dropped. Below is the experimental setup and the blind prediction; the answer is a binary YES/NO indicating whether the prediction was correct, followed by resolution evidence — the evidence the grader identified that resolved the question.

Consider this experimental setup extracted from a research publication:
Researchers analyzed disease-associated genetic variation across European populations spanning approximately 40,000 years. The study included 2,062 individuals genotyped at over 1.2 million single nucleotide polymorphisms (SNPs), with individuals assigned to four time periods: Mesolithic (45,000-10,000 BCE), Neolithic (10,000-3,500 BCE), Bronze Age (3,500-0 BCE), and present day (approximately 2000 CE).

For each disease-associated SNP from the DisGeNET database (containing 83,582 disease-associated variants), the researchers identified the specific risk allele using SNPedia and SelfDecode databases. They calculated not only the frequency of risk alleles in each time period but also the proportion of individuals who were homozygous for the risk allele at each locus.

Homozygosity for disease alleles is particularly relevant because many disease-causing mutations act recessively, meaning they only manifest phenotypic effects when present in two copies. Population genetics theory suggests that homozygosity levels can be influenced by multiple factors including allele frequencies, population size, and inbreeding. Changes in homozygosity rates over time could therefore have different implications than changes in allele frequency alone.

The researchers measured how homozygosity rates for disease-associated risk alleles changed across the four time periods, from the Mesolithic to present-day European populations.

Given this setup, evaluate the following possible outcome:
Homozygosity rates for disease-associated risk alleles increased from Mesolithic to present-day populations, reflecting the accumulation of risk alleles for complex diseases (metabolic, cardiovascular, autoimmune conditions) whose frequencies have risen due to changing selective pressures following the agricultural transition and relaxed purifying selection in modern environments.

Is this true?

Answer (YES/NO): NO